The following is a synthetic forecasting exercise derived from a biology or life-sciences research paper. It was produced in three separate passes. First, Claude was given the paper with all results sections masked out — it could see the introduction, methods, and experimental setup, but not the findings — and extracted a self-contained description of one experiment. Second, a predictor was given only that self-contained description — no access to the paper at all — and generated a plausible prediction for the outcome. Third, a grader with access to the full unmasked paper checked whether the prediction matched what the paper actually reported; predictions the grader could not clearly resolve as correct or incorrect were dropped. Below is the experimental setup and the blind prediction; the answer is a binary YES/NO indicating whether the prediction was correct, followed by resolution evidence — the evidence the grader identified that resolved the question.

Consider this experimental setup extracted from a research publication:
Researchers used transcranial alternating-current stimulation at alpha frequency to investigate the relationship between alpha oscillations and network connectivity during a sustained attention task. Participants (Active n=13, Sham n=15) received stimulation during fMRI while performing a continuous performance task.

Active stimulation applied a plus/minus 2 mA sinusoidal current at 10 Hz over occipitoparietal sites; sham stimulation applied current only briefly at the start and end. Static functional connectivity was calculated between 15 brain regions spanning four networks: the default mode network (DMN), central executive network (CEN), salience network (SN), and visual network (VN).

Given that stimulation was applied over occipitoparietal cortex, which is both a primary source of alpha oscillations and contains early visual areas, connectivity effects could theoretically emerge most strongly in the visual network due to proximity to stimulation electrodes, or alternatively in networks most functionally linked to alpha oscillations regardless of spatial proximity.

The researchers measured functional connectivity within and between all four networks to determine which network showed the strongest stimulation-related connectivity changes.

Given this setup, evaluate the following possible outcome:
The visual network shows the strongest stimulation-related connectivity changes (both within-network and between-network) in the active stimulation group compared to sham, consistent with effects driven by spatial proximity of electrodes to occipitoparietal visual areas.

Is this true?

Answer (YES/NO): NO